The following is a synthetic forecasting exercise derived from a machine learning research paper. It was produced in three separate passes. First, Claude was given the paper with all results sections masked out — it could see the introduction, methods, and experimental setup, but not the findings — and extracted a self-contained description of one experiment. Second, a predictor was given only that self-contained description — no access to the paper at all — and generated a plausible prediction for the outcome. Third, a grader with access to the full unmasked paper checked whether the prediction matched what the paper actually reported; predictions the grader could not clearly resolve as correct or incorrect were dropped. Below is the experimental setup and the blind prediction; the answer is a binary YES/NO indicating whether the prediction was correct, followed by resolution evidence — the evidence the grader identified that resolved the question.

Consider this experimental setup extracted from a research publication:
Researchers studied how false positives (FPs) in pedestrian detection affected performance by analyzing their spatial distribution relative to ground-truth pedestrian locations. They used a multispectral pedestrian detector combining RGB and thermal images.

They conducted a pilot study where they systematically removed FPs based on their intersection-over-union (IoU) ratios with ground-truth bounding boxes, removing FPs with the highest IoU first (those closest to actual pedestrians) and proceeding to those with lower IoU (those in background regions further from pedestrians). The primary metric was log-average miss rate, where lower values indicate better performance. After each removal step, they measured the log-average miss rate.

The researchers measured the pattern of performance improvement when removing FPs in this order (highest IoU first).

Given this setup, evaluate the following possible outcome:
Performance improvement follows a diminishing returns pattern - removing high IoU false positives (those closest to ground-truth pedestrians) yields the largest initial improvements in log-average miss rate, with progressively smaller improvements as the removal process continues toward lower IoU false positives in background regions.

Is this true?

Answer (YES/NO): NO